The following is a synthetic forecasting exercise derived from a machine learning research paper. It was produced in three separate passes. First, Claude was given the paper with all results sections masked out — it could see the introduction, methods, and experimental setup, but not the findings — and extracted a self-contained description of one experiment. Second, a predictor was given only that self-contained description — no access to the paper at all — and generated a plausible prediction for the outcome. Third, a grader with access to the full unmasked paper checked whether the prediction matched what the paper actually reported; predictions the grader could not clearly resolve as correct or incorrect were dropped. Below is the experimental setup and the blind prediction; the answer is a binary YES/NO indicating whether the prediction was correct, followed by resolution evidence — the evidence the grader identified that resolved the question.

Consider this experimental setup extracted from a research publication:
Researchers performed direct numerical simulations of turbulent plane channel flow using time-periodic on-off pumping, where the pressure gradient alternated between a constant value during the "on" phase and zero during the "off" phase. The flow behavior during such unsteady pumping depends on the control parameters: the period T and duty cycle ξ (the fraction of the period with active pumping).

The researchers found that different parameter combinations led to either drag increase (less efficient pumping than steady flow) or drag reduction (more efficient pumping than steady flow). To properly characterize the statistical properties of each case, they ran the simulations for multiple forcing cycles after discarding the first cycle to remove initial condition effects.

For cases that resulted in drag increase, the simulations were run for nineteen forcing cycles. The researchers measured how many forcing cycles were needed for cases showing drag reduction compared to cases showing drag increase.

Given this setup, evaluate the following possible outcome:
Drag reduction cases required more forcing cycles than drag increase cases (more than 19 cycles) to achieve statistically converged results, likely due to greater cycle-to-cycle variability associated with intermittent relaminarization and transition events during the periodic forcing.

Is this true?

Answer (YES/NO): YES